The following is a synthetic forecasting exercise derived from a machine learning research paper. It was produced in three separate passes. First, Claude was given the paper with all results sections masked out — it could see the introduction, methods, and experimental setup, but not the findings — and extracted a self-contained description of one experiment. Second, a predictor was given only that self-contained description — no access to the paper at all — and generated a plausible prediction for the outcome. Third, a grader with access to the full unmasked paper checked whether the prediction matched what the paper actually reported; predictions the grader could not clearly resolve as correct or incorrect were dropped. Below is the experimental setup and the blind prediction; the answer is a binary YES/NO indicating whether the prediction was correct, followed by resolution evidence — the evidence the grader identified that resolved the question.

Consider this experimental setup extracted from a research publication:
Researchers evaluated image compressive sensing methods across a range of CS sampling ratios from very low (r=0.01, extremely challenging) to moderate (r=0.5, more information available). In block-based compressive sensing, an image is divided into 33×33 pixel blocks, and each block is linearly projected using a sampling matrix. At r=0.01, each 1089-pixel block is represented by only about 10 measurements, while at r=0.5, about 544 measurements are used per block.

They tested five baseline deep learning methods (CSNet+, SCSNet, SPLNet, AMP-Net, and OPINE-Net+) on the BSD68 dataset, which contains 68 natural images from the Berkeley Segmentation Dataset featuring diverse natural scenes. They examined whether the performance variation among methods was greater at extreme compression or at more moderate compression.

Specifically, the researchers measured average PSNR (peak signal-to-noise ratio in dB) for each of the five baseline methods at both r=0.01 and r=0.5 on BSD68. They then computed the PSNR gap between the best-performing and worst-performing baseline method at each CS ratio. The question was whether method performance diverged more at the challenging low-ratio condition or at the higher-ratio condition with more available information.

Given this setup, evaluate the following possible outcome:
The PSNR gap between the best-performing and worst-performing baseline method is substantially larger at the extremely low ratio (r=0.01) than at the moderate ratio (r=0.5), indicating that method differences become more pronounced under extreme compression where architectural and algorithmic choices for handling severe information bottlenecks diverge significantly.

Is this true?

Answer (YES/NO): NO